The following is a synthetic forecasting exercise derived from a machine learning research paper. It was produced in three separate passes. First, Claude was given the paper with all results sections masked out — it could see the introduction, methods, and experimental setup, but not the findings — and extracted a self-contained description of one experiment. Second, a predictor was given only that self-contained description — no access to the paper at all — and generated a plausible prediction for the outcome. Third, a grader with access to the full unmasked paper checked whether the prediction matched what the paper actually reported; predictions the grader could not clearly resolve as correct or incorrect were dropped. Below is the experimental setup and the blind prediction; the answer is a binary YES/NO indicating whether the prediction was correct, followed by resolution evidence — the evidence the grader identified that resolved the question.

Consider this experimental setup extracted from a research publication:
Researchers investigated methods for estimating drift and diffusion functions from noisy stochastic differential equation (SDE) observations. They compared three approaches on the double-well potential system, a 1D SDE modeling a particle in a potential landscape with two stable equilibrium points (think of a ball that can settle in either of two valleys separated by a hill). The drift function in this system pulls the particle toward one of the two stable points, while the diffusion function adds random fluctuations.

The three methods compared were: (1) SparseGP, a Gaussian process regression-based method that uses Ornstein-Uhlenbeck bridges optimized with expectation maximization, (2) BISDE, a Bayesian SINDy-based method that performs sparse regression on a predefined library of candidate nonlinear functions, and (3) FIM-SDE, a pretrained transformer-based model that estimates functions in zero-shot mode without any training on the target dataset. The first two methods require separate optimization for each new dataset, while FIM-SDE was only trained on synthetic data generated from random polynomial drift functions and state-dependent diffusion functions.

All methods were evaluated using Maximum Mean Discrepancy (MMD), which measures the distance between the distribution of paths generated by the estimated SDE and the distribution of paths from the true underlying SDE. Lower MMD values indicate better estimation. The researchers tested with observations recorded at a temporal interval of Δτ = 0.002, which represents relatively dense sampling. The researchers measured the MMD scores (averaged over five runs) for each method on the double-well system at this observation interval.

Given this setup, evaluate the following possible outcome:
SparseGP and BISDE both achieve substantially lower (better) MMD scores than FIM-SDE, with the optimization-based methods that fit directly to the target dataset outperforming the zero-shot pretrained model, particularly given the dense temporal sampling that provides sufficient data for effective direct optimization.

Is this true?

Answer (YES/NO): NO